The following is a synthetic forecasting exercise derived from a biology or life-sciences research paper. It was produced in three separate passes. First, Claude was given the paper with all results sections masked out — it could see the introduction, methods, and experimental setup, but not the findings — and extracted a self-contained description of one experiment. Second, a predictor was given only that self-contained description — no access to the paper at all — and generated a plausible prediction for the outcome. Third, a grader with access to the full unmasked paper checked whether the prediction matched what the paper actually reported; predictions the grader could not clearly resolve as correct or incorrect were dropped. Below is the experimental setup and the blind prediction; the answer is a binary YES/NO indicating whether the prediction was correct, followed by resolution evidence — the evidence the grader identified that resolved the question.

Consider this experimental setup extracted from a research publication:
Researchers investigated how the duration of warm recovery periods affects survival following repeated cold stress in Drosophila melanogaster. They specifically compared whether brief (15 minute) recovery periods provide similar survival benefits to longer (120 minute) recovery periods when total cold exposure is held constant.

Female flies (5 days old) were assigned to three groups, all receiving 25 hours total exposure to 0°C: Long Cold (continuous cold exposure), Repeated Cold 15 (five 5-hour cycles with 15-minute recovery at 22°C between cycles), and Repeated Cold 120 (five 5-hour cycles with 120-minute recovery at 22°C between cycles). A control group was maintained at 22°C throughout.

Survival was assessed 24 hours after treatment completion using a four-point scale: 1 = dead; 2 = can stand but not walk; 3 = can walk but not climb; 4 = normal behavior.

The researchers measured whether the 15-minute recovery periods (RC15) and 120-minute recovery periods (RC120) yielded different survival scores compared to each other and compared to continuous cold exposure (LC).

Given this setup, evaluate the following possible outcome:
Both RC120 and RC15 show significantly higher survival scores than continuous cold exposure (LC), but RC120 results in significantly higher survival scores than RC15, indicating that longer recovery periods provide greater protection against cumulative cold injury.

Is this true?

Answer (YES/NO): YES